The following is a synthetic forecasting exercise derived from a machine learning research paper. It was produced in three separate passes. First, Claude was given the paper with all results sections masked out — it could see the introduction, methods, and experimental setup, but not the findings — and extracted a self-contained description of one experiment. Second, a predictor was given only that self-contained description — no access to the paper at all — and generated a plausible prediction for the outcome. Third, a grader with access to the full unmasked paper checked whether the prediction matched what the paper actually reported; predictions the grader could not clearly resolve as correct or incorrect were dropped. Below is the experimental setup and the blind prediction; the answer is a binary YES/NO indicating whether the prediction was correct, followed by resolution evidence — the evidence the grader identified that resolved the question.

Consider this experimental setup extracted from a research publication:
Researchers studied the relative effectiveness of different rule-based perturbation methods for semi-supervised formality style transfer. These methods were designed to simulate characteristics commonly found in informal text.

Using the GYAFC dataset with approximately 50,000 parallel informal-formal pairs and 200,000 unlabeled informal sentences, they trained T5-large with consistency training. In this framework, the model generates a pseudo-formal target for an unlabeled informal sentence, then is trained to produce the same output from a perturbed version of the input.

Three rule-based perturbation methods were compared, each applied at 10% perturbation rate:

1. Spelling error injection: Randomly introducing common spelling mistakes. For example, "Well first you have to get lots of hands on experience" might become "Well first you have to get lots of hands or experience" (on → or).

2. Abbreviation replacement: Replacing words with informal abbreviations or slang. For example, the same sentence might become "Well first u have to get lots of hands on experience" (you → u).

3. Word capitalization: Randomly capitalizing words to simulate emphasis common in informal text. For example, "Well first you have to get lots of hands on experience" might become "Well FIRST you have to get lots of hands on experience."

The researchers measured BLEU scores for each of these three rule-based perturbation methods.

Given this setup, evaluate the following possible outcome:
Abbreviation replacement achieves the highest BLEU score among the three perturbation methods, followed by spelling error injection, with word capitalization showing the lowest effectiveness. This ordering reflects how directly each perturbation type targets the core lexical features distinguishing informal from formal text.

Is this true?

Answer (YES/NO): NO